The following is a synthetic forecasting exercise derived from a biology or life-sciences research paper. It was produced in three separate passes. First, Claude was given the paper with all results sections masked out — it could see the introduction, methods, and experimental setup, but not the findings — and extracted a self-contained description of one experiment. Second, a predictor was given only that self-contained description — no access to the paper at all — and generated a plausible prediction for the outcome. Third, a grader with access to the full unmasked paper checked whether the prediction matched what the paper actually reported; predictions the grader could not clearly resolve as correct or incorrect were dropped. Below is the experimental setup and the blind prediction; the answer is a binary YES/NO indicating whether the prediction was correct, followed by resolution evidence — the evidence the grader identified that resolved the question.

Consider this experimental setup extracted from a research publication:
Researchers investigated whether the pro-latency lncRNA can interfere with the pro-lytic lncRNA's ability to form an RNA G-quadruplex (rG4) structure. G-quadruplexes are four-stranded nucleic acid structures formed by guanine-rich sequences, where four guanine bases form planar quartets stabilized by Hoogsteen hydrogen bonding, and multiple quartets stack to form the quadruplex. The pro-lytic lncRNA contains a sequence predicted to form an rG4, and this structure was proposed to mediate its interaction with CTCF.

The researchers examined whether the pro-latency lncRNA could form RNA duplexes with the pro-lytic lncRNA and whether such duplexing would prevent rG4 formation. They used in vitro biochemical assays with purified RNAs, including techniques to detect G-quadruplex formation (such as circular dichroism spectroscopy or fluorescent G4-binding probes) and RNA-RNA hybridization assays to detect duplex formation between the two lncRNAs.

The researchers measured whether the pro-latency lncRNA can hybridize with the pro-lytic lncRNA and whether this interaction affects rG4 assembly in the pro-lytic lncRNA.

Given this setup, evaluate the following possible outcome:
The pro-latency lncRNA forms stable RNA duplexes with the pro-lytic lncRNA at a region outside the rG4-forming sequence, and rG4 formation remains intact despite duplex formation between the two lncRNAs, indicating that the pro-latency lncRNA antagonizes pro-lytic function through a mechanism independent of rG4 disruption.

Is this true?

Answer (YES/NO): NO